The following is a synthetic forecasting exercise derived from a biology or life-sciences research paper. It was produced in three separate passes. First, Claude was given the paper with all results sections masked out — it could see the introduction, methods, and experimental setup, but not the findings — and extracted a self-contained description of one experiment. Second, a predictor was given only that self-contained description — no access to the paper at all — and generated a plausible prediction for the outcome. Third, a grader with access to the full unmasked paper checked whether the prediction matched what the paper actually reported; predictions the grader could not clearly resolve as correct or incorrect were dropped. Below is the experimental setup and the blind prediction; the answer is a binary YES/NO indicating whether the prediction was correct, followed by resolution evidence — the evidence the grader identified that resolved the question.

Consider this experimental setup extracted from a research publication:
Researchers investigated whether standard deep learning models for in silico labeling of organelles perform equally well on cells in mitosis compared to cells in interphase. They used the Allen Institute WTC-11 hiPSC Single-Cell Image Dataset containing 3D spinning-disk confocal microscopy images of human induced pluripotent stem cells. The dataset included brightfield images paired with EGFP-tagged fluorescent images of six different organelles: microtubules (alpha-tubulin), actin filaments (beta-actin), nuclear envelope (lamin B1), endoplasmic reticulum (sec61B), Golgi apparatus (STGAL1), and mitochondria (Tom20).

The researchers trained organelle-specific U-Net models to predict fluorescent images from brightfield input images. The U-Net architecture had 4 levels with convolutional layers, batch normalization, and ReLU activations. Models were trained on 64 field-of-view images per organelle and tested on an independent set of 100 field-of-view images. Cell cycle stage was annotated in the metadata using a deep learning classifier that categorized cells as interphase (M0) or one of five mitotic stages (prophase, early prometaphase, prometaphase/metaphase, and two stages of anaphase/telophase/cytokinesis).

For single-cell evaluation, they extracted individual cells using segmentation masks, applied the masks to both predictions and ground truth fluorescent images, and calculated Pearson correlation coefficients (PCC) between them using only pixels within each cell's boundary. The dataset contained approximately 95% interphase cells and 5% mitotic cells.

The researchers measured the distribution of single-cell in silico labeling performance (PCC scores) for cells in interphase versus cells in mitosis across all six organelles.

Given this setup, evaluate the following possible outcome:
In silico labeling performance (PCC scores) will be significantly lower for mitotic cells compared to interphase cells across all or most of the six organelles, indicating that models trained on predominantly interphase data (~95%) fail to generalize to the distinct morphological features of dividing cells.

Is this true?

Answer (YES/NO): YES